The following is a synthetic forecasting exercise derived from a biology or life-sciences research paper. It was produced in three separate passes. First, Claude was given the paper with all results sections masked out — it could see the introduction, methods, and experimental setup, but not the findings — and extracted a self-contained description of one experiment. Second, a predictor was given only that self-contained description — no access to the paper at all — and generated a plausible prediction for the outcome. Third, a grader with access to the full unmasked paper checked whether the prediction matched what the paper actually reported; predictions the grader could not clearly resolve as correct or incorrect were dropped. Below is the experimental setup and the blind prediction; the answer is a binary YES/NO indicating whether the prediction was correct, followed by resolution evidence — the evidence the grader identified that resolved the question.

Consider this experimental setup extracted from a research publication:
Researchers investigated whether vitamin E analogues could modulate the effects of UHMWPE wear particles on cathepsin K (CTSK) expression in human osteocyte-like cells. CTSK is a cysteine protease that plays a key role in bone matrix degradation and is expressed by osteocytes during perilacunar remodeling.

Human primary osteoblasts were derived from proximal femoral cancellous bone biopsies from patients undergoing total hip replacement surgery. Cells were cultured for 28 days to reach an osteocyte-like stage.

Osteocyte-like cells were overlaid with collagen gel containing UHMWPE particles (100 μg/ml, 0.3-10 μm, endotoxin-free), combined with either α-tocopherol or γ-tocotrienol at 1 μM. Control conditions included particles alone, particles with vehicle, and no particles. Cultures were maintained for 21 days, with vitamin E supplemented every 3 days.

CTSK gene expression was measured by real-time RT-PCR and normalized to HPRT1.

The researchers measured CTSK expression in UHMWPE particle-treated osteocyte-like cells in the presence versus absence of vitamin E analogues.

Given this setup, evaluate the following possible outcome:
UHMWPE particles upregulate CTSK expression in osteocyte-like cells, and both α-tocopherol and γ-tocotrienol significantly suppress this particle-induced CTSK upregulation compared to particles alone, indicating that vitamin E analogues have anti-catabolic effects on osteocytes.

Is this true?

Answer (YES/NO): NO